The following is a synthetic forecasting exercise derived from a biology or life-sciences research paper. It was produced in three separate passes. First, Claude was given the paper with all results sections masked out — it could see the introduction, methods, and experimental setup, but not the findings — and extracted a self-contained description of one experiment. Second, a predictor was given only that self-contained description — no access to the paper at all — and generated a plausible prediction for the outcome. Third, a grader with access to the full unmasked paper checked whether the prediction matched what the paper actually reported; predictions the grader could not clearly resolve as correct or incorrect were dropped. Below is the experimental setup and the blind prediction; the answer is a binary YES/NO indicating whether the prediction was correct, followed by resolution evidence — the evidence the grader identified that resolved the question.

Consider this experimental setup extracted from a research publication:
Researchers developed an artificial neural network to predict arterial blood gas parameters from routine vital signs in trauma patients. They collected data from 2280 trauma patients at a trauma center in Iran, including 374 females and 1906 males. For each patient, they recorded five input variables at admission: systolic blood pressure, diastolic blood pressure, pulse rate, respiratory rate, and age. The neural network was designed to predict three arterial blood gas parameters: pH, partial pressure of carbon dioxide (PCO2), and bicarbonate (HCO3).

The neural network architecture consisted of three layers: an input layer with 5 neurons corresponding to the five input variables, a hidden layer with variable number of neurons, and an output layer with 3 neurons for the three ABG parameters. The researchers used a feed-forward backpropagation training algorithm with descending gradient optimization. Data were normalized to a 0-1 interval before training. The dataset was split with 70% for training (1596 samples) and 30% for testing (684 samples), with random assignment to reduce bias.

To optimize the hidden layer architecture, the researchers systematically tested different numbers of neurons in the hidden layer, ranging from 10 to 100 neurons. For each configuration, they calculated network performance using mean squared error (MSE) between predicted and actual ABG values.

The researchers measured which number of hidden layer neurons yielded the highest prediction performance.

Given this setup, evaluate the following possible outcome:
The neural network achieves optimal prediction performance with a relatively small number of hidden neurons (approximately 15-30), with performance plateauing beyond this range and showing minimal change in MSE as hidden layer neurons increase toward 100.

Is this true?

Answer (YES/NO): NO